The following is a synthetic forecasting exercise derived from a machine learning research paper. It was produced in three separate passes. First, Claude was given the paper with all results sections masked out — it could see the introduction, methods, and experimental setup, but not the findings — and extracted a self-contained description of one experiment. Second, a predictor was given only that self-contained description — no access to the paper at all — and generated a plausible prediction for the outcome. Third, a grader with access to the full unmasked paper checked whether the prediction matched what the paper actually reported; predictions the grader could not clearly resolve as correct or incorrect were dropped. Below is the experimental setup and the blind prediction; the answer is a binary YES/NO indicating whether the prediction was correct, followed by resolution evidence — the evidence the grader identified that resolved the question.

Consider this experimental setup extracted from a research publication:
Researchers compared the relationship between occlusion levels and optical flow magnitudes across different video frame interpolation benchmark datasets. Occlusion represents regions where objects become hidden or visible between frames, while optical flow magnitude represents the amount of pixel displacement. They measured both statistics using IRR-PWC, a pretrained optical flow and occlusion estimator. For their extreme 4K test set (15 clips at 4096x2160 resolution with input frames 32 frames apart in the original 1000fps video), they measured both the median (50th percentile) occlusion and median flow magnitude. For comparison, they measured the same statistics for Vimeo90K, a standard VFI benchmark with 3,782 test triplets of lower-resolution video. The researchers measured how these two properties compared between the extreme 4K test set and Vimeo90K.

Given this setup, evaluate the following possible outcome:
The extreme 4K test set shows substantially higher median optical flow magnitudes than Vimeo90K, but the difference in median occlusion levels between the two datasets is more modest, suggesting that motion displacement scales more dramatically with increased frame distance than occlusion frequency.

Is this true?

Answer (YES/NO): YES